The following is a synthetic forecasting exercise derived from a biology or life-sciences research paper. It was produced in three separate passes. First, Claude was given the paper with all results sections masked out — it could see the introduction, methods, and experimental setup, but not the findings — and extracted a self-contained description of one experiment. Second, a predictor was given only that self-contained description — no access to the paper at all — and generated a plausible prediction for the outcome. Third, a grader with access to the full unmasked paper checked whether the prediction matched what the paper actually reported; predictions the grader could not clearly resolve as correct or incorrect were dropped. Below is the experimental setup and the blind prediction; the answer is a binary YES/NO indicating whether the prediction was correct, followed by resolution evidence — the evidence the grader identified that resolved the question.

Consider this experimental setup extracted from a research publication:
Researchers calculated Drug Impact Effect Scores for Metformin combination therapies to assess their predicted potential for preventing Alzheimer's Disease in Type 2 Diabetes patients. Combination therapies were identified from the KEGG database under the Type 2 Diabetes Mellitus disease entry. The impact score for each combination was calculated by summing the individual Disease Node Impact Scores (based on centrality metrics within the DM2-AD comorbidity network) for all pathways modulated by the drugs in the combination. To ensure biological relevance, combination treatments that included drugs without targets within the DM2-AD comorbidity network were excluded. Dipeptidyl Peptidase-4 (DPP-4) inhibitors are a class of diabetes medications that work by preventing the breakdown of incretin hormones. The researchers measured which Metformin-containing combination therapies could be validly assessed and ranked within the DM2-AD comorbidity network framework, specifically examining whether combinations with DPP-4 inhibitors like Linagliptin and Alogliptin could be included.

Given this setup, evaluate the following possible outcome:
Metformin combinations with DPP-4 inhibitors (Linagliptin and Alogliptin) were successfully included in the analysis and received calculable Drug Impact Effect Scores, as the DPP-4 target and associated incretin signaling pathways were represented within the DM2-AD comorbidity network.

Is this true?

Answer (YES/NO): NO